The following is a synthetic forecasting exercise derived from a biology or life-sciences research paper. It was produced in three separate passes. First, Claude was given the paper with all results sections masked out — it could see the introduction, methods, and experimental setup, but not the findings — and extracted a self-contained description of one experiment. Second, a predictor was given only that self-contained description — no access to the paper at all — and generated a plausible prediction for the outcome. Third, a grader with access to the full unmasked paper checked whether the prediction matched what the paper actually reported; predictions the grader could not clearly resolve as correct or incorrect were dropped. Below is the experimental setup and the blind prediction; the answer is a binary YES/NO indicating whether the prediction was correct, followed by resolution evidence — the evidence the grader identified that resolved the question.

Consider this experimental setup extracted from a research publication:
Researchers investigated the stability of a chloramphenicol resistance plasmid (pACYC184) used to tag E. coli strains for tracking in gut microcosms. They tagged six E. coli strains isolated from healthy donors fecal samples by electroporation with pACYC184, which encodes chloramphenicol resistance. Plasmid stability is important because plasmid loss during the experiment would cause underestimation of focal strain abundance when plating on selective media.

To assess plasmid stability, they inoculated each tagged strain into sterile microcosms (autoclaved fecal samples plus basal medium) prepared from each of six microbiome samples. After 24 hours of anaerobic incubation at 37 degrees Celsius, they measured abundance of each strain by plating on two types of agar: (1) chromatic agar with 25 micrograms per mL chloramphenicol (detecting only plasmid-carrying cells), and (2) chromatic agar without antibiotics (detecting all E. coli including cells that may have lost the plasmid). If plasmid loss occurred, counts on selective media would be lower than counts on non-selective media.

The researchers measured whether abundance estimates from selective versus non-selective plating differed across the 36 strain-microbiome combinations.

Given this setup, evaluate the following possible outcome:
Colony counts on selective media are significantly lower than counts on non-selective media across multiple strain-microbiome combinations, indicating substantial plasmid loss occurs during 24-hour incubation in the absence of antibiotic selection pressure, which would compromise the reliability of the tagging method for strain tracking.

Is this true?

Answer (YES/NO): NO